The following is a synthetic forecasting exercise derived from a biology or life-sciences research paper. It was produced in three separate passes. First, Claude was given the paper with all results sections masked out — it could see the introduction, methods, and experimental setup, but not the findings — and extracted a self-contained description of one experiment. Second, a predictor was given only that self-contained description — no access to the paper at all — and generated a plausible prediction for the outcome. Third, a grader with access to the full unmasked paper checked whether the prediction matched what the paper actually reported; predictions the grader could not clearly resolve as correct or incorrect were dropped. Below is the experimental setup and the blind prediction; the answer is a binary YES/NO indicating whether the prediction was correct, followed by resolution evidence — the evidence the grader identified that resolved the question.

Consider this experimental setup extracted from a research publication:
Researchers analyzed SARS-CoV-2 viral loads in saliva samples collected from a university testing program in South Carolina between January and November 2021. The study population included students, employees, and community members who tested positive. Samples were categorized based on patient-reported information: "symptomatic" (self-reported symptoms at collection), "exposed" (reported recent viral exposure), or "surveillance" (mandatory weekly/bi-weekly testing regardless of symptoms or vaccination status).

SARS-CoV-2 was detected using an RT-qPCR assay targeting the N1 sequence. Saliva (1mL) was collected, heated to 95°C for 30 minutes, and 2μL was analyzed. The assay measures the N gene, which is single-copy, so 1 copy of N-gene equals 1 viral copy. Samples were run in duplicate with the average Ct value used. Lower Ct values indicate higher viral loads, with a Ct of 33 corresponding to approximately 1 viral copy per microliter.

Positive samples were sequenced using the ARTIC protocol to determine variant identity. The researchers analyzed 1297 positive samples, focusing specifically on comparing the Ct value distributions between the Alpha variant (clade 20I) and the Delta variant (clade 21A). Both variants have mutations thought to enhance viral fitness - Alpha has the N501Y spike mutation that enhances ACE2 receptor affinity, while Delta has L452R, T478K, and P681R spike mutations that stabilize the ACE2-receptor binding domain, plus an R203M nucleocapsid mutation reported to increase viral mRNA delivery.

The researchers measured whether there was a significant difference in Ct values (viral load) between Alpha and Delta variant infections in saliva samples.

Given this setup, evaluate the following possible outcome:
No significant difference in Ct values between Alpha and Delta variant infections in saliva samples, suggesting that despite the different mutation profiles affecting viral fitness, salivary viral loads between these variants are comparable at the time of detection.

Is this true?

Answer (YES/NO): NO